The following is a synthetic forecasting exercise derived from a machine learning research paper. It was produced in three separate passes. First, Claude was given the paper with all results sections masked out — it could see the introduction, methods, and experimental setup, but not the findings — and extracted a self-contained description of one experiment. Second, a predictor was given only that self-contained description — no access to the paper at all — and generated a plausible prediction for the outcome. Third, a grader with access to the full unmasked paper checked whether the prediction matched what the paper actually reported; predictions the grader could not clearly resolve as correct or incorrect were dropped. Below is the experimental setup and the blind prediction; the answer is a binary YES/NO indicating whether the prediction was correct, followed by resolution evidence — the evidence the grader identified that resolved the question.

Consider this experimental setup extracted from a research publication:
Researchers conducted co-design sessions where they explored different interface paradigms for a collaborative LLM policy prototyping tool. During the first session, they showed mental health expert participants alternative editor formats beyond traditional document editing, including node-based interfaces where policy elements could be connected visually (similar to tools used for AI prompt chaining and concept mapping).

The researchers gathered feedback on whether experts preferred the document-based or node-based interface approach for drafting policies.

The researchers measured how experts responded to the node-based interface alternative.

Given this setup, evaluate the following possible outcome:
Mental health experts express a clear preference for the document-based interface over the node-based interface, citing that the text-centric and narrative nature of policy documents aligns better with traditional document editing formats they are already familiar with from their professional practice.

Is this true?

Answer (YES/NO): NO